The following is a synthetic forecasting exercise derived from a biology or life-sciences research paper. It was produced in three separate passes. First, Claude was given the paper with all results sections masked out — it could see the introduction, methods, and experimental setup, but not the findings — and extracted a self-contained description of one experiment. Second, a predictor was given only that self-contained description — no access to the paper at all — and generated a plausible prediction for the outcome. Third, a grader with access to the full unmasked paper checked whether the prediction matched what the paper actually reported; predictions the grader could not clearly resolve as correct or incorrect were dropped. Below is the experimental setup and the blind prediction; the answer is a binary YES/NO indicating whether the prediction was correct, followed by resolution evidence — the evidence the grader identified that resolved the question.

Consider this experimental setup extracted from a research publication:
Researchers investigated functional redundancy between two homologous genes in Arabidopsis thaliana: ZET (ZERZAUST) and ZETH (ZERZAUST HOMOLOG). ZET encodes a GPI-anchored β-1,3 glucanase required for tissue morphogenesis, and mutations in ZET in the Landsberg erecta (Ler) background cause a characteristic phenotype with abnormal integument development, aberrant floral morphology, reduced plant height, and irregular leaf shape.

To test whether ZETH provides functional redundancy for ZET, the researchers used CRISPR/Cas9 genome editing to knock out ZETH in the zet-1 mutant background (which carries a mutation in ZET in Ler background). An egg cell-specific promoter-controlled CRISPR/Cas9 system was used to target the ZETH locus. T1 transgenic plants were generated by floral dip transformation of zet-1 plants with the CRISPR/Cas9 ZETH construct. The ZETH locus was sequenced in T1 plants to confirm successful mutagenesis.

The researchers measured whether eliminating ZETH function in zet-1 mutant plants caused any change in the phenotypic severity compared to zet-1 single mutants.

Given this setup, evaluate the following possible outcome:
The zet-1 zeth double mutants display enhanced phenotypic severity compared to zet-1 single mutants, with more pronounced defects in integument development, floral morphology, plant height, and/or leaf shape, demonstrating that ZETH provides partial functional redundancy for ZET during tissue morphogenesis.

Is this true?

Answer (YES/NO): YES